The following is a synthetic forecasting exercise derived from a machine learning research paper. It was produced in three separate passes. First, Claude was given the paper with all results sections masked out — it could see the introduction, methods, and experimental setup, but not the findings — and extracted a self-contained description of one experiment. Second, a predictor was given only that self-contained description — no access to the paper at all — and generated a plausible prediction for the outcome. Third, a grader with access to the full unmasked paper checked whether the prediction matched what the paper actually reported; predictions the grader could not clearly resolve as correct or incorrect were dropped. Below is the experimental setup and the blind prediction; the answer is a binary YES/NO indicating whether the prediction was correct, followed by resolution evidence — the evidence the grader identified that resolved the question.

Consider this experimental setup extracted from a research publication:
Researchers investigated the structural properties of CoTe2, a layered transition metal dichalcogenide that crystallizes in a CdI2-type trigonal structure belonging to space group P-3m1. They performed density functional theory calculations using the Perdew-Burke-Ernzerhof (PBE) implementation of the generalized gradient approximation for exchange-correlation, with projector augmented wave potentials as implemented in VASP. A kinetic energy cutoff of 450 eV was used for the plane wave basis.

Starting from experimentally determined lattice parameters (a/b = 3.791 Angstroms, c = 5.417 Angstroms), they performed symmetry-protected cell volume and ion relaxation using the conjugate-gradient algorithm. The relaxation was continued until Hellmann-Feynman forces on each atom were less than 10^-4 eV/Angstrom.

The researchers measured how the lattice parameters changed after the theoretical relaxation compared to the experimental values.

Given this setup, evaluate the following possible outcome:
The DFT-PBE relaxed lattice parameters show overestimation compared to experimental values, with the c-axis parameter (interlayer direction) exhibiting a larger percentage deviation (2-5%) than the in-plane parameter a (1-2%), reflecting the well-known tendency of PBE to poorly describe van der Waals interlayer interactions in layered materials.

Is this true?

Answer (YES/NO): NO